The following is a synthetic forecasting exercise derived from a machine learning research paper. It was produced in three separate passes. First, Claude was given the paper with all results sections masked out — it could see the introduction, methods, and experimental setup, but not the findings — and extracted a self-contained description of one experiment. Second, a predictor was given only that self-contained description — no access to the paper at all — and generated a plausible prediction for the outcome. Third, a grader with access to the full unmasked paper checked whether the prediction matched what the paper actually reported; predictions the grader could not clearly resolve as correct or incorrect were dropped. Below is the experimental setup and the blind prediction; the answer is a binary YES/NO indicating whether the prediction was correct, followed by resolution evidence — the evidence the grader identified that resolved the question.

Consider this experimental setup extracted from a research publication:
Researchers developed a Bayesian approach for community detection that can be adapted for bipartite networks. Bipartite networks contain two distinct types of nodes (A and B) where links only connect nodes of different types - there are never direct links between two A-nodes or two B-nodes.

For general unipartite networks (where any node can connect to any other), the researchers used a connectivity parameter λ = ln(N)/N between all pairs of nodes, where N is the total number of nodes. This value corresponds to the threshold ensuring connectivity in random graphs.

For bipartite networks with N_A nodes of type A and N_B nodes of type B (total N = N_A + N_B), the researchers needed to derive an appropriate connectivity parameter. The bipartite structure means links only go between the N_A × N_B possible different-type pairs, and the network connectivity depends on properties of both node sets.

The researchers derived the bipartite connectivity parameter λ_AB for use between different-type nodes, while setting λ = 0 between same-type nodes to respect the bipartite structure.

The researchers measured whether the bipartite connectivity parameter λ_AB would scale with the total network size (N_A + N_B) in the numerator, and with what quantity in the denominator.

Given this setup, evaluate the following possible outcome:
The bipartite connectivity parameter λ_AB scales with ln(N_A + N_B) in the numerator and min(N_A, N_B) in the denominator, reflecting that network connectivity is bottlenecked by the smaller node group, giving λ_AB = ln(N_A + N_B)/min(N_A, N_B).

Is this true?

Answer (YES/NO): YES